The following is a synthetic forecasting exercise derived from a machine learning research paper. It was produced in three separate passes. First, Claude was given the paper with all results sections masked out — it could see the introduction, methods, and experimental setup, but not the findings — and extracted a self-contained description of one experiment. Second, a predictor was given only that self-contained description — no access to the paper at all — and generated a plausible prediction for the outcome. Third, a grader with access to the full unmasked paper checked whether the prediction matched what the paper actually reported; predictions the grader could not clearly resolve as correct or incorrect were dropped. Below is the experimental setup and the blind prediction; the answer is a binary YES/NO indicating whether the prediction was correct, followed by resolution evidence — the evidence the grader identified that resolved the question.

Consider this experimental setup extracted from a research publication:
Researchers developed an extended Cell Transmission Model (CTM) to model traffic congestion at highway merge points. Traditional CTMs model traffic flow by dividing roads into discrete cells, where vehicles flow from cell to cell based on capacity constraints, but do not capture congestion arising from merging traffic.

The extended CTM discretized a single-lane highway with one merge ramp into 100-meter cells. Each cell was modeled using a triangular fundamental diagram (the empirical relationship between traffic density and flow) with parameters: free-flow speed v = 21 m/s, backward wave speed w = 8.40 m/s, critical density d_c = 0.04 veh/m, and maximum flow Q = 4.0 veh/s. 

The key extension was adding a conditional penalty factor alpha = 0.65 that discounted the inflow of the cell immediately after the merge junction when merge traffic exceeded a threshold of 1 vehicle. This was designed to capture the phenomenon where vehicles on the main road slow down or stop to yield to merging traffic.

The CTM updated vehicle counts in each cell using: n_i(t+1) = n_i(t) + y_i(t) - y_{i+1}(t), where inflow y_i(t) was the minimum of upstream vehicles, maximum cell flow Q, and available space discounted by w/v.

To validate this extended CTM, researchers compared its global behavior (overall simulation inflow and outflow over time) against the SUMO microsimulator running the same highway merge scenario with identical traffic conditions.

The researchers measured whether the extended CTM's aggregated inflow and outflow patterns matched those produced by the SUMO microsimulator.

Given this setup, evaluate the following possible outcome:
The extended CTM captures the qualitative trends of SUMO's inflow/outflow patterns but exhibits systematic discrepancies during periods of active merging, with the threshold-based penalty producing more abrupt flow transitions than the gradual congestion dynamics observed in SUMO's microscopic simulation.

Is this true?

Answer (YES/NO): NO